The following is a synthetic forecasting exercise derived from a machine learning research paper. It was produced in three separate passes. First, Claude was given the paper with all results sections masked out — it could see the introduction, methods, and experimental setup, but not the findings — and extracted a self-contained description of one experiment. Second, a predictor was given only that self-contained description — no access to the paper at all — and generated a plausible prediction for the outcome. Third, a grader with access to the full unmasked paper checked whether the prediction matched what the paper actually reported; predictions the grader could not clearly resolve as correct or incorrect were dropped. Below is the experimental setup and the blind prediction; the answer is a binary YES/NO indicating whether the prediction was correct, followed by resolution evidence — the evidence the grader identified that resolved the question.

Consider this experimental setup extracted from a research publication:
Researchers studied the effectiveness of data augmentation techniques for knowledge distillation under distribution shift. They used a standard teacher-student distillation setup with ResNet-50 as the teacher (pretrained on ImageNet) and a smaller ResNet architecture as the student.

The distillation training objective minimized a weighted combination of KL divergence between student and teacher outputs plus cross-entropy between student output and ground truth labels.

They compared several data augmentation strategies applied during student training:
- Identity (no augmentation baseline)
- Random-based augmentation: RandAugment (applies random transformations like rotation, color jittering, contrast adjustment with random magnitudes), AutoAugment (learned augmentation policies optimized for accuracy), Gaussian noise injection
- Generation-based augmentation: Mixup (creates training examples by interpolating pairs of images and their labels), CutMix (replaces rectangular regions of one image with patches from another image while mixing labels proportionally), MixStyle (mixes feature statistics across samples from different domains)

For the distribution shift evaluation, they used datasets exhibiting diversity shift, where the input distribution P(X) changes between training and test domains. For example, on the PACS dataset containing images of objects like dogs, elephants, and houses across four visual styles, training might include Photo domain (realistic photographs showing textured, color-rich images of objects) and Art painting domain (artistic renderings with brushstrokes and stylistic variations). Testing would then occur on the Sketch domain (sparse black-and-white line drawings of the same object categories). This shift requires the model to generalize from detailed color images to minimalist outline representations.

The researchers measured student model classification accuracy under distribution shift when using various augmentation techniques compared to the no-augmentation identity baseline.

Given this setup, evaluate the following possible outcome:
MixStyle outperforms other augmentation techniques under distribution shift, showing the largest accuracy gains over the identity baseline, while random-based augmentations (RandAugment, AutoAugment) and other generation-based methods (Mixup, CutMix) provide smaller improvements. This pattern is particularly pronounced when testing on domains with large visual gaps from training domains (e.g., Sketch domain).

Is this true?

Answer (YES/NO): NO